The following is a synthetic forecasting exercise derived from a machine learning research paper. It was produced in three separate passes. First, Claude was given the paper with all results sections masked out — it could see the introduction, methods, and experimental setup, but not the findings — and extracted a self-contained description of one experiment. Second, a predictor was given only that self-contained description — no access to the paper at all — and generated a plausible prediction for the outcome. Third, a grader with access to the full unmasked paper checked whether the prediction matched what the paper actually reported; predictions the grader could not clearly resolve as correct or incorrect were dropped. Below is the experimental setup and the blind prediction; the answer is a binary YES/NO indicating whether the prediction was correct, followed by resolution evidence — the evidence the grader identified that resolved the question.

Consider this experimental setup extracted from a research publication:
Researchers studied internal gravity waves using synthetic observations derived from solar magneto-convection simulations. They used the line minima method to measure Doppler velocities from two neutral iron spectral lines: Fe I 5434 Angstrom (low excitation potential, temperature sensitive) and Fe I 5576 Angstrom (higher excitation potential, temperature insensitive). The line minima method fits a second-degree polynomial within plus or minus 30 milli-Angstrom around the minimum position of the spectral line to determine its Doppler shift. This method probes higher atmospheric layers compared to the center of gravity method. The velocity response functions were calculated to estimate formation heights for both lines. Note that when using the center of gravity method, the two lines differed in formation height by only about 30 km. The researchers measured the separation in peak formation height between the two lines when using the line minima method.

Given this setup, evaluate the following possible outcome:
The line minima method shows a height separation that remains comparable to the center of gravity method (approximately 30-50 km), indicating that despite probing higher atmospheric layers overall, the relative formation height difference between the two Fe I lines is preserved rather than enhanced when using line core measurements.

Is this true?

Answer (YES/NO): NO